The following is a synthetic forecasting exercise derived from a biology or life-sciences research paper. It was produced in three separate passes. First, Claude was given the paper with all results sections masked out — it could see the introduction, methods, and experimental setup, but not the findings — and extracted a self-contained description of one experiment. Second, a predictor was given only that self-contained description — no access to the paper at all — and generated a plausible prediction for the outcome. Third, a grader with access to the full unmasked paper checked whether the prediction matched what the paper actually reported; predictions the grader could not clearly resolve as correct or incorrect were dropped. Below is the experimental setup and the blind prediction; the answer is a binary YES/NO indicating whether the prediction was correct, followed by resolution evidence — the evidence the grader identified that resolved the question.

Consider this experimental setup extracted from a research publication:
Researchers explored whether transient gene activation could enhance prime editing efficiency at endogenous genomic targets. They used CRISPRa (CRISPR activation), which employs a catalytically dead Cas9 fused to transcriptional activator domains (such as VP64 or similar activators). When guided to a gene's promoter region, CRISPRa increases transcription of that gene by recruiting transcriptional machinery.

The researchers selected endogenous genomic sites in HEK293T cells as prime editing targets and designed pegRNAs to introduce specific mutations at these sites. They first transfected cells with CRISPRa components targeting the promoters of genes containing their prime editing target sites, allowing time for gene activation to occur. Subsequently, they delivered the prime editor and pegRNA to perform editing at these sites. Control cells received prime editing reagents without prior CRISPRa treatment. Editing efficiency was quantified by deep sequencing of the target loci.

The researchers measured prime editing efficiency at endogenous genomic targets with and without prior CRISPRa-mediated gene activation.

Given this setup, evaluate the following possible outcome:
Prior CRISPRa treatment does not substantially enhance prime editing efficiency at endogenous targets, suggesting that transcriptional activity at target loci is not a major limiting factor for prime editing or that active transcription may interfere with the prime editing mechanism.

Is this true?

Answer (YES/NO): NO